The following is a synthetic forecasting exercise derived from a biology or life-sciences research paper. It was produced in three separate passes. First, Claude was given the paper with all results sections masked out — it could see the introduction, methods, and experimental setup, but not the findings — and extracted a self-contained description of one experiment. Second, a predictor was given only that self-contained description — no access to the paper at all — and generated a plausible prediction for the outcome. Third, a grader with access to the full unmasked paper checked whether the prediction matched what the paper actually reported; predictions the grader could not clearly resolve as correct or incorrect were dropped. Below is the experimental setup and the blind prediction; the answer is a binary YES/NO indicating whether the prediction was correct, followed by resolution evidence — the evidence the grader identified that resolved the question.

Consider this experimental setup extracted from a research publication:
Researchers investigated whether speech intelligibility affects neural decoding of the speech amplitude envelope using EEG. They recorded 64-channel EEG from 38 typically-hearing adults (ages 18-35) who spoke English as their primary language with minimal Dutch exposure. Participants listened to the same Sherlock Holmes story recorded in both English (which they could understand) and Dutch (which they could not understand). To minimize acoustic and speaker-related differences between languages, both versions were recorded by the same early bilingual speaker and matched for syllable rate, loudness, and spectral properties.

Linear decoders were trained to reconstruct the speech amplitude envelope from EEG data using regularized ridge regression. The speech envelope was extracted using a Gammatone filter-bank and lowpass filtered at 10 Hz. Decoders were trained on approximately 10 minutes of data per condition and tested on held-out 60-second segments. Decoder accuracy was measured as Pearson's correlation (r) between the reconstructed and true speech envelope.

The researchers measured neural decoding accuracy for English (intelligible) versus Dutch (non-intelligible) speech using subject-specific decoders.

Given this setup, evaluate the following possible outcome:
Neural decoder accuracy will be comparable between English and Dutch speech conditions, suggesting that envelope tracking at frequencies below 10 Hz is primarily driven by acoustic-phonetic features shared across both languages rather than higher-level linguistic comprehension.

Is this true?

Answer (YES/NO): NO